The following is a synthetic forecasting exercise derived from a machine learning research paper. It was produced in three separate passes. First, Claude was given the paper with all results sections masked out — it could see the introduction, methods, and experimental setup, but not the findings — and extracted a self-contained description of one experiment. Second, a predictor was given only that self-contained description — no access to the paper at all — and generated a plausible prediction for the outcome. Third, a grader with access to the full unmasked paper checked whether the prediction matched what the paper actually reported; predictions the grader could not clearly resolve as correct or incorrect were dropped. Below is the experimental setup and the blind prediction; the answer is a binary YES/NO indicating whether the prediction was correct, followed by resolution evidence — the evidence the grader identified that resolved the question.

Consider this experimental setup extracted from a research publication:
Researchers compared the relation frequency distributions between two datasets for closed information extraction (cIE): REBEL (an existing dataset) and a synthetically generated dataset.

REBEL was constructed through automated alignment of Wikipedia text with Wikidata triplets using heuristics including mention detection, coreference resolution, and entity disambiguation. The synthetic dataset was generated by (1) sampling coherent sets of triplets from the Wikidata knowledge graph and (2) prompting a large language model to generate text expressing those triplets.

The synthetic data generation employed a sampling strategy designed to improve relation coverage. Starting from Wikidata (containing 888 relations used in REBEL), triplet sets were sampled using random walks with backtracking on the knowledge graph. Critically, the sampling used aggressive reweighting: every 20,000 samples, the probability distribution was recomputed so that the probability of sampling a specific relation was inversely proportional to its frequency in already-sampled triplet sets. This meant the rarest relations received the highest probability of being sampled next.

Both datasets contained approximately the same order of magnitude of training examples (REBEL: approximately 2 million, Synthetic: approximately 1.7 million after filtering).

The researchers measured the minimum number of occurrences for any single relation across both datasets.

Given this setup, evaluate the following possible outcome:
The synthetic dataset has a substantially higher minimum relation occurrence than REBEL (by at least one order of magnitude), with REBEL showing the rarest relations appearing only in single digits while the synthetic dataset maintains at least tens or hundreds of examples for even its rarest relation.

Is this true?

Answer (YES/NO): YES